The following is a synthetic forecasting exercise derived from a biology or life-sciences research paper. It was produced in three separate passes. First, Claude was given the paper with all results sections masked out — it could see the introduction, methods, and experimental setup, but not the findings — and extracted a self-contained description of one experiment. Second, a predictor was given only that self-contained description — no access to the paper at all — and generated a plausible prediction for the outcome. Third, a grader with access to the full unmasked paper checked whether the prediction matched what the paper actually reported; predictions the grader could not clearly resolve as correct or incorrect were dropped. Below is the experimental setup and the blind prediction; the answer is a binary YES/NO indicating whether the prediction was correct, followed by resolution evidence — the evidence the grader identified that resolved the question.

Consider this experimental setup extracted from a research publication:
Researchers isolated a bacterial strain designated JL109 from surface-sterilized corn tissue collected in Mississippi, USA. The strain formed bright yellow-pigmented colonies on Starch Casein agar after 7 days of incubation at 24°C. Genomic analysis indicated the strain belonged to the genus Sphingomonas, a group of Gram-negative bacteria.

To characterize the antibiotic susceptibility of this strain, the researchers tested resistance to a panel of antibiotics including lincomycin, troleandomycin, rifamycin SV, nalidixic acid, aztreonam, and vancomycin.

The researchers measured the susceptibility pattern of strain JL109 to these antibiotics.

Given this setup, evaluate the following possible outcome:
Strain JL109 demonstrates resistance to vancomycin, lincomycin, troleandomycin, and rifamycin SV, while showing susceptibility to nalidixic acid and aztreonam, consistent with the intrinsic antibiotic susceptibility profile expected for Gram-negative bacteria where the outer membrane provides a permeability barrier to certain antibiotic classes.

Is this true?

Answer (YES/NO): NO